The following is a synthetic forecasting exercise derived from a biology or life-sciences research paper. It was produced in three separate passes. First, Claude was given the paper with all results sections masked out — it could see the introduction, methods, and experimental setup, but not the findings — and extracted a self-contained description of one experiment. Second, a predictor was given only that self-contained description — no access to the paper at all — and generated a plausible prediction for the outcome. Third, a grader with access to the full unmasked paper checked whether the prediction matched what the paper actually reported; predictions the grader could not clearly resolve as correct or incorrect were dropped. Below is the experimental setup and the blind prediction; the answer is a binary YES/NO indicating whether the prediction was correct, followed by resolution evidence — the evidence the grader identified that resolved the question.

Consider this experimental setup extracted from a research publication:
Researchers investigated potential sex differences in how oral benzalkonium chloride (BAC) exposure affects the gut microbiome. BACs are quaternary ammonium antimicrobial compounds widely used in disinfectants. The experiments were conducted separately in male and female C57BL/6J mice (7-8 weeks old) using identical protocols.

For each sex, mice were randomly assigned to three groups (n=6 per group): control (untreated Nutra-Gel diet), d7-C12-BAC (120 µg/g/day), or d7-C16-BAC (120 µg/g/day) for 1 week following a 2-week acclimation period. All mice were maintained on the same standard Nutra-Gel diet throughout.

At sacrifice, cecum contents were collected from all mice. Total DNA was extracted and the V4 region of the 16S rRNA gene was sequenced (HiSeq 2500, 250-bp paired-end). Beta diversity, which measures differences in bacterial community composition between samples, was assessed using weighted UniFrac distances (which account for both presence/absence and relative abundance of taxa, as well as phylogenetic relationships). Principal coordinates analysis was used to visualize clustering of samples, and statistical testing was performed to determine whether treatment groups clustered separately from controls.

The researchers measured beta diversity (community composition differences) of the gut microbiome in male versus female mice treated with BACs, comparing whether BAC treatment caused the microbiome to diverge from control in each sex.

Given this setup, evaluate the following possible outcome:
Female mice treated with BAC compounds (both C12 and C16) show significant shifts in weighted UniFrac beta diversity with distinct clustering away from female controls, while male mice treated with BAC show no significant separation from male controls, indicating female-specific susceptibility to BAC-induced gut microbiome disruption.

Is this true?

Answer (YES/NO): NO